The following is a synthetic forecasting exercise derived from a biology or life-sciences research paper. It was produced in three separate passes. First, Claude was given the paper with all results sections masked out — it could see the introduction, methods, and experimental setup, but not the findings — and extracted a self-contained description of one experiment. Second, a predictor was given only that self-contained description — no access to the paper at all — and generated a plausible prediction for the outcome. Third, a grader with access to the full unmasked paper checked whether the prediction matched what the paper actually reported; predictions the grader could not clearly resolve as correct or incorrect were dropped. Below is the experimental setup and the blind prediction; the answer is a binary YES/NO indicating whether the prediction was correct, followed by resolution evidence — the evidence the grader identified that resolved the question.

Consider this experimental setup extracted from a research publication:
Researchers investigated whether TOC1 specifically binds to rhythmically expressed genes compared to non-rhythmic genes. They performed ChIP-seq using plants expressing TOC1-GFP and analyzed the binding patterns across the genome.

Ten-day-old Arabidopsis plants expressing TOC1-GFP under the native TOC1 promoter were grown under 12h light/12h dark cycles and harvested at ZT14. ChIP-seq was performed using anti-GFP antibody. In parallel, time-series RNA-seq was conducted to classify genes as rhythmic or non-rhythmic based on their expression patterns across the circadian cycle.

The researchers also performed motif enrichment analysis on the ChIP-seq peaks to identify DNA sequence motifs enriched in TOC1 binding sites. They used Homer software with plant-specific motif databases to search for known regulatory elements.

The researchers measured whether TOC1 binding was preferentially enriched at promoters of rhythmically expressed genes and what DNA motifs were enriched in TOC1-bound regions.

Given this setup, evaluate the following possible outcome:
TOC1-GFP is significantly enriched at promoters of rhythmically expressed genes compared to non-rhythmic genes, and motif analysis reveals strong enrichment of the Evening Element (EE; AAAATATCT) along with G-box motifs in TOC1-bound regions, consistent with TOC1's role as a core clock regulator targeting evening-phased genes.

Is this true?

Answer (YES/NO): NO